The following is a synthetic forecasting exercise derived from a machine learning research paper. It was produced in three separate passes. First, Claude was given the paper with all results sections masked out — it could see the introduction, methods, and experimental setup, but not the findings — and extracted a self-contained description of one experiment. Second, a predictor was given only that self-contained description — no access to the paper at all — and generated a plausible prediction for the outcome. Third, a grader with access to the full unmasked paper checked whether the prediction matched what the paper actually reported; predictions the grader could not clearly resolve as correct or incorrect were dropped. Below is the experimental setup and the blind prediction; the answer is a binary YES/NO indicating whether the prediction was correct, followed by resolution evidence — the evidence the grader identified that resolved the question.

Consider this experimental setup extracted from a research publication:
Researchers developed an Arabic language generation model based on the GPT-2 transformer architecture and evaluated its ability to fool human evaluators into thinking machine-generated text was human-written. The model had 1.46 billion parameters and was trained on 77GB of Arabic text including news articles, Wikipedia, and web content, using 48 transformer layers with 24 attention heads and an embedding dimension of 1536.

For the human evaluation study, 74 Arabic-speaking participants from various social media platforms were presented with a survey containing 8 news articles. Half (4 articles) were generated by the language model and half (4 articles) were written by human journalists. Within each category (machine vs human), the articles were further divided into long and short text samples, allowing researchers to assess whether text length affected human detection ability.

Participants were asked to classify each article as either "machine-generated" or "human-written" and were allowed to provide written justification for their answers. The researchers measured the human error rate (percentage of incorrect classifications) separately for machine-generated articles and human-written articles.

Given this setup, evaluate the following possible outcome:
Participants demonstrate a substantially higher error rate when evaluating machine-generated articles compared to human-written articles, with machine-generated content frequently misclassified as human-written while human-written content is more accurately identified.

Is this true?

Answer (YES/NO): NO